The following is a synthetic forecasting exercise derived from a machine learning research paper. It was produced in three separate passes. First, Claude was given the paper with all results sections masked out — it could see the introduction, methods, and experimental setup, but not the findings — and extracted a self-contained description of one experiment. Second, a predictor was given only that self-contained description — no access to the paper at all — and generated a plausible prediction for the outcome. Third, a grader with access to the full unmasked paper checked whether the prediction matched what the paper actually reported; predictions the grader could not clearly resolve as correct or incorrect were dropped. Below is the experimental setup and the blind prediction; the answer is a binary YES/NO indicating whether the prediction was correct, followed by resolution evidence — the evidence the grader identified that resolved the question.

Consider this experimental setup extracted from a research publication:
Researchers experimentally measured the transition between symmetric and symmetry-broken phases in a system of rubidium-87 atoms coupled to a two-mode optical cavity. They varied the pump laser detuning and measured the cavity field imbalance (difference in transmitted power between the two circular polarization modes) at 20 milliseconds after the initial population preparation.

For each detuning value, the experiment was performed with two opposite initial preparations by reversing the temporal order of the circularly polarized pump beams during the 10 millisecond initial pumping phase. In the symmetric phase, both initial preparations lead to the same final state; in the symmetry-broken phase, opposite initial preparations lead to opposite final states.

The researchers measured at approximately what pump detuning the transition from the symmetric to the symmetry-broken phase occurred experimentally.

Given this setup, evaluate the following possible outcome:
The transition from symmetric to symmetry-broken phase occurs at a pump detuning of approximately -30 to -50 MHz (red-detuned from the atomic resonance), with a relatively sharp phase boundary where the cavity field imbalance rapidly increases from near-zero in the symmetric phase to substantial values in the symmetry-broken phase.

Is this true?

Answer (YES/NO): NO